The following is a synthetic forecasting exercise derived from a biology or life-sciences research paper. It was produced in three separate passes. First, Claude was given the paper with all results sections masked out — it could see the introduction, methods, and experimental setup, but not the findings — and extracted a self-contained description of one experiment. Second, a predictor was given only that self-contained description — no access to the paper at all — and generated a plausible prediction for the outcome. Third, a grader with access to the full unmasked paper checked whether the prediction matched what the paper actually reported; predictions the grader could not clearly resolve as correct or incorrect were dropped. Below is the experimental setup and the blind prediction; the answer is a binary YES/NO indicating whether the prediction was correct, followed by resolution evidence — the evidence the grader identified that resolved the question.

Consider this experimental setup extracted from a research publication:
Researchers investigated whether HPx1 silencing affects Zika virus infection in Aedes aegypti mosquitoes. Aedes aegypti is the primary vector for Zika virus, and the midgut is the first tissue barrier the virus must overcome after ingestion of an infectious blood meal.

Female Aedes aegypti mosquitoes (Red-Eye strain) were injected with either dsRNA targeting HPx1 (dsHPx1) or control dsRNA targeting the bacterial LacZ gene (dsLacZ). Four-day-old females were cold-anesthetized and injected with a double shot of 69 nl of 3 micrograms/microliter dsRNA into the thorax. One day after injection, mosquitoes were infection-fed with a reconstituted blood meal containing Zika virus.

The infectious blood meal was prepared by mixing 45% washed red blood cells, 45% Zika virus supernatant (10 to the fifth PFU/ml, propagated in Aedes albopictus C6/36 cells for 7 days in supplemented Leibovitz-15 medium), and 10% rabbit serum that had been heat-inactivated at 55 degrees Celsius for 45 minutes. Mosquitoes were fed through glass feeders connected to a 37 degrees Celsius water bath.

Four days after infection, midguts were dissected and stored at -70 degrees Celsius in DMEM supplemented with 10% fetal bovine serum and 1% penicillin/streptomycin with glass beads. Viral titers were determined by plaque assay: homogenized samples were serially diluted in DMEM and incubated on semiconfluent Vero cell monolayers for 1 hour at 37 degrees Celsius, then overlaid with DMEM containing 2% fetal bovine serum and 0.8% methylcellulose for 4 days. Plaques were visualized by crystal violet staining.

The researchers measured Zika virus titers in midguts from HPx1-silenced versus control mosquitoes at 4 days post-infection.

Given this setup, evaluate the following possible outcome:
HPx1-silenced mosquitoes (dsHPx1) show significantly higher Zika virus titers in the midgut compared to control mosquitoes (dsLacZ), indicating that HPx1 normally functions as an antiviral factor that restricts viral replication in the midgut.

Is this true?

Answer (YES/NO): NO